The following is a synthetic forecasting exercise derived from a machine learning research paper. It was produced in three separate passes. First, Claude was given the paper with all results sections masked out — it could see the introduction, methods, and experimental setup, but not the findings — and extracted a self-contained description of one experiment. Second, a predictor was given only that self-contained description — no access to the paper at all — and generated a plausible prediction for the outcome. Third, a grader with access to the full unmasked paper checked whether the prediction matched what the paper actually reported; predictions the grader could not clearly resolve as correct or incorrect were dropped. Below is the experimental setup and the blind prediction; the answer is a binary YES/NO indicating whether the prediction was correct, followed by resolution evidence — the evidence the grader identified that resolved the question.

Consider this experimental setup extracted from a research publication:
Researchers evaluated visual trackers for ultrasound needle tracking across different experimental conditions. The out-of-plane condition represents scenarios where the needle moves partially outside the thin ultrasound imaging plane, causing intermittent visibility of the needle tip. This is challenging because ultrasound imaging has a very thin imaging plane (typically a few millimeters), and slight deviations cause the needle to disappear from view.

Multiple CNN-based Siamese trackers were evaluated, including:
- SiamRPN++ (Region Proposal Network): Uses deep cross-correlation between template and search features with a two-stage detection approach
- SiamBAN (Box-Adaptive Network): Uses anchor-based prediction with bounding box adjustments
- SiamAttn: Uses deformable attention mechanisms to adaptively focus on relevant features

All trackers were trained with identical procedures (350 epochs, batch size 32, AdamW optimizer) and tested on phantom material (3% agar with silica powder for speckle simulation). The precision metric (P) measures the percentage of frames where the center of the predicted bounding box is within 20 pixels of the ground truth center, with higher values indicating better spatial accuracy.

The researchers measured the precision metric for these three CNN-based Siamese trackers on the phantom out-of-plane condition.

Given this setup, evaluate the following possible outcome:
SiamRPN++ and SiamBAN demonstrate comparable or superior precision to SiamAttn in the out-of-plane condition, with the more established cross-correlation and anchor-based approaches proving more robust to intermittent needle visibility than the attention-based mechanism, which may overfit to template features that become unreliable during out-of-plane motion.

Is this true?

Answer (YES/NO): NO